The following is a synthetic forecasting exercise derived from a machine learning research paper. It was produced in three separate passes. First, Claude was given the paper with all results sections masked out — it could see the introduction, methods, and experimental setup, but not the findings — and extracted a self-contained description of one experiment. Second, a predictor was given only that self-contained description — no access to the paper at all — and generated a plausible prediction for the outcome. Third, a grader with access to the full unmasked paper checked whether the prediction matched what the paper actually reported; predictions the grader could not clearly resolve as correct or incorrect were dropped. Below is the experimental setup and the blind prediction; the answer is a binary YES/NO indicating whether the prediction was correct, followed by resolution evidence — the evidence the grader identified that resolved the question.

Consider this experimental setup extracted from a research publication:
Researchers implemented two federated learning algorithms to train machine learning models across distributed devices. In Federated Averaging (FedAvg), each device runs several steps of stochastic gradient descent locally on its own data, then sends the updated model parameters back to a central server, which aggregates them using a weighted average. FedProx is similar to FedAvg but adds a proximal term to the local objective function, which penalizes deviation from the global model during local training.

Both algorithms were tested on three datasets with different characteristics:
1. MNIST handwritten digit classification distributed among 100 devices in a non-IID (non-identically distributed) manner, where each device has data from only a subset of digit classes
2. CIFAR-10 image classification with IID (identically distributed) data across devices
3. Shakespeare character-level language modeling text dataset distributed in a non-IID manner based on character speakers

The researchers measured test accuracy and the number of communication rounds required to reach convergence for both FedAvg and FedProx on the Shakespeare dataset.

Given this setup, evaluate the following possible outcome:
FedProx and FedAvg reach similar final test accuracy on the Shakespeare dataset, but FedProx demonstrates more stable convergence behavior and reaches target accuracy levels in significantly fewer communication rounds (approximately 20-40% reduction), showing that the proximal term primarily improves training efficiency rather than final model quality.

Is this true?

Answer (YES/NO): NO